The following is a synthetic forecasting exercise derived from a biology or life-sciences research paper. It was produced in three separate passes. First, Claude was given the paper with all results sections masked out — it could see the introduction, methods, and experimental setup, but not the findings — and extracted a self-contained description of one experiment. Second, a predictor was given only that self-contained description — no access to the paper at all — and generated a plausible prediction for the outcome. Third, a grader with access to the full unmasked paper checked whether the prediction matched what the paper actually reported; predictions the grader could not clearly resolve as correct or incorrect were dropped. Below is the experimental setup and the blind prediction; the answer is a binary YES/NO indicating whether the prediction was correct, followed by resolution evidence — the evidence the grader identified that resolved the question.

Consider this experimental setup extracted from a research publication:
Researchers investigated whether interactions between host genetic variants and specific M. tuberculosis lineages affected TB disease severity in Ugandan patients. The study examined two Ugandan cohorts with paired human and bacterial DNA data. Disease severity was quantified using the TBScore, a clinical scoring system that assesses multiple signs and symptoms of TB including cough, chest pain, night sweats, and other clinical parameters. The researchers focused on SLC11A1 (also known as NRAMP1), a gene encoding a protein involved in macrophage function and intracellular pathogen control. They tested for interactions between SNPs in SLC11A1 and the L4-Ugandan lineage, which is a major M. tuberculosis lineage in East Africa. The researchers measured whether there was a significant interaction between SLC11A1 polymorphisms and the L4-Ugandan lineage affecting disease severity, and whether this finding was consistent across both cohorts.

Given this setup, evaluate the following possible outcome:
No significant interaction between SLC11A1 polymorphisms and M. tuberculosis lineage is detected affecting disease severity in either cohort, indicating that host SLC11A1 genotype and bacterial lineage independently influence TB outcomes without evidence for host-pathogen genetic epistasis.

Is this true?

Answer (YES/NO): NO